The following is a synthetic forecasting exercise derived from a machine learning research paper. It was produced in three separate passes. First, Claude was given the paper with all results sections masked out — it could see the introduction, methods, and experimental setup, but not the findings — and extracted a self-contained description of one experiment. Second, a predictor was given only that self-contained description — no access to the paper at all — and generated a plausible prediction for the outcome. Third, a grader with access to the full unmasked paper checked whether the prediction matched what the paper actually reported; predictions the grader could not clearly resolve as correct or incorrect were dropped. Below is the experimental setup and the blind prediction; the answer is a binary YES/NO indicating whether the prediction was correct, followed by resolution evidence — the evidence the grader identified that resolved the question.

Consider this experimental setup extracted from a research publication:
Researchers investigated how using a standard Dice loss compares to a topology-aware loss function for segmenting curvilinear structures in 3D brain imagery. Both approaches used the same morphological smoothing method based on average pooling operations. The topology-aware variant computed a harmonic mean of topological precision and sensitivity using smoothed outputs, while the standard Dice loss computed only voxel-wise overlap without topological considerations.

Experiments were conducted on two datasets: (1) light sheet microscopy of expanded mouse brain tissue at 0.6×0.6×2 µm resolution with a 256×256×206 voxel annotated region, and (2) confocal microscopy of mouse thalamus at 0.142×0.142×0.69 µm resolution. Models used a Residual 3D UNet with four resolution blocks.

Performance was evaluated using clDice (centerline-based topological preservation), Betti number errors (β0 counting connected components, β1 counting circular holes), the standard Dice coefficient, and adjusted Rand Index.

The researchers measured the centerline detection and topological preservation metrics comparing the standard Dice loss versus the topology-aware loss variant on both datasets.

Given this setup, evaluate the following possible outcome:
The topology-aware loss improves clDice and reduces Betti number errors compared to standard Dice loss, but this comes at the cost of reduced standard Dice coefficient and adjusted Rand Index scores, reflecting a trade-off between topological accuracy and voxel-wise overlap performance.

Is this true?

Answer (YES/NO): NO